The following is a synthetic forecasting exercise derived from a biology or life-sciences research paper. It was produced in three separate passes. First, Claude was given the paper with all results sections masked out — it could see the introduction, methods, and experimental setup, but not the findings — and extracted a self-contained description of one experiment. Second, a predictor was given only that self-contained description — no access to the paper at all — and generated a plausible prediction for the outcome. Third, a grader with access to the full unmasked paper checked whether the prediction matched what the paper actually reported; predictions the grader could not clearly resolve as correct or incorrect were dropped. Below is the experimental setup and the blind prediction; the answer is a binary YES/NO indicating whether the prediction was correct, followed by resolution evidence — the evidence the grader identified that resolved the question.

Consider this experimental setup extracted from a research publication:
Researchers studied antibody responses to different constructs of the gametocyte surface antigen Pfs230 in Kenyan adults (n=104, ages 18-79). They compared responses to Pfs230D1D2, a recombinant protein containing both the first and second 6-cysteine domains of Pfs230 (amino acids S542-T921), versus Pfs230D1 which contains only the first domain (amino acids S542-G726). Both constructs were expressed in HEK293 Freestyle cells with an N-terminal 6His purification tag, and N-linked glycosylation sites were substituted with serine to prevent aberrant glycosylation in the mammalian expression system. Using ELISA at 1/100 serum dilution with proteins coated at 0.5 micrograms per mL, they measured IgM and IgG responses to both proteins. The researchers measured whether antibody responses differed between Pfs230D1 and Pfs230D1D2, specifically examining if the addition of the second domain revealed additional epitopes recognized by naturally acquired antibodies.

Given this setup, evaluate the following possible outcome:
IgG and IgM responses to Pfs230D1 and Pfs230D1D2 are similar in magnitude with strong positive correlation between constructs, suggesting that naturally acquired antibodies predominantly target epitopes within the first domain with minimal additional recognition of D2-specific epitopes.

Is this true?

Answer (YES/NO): YES